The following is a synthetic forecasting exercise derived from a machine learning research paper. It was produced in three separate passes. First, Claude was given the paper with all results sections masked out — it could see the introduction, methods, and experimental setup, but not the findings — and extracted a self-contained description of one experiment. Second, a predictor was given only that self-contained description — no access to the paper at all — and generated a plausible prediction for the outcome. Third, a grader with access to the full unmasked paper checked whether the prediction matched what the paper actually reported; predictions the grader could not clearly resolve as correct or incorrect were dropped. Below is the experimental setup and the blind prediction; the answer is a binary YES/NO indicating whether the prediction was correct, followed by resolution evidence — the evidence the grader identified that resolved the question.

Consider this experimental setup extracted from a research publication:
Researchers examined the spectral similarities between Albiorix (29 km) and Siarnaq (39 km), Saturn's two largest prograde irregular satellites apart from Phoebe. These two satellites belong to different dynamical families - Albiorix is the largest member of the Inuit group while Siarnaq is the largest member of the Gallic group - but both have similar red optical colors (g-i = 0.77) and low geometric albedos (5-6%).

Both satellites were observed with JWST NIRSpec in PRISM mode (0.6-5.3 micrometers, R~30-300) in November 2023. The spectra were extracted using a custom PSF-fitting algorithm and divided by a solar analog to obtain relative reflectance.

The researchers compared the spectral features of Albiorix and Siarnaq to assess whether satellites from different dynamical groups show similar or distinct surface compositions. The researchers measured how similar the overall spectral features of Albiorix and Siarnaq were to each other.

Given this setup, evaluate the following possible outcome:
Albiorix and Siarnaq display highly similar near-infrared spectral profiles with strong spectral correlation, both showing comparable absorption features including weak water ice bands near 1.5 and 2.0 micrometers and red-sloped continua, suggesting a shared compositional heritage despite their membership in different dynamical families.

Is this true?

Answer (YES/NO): NO